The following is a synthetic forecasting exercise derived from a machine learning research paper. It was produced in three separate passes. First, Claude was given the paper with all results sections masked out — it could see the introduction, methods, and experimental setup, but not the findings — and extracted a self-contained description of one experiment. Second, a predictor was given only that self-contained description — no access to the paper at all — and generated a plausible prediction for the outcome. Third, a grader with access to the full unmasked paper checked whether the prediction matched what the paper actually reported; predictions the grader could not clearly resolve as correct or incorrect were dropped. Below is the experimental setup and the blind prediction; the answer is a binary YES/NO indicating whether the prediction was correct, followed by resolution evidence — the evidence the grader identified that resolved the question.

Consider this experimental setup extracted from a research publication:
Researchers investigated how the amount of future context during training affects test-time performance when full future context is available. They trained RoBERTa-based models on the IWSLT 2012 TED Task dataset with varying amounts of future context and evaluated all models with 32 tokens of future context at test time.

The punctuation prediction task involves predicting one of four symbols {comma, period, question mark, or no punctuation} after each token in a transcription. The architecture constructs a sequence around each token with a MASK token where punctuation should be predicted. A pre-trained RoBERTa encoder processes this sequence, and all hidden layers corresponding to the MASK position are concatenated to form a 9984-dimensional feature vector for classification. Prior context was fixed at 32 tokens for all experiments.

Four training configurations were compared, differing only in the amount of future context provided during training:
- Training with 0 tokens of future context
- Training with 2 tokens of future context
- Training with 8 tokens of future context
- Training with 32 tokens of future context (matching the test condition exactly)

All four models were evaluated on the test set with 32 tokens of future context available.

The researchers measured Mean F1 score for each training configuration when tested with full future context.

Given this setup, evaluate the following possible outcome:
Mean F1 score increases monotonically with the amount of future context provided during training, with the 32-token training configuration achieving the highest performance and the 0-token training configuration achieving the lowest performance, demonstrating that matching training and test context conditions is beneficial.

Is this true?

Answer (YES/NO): NO